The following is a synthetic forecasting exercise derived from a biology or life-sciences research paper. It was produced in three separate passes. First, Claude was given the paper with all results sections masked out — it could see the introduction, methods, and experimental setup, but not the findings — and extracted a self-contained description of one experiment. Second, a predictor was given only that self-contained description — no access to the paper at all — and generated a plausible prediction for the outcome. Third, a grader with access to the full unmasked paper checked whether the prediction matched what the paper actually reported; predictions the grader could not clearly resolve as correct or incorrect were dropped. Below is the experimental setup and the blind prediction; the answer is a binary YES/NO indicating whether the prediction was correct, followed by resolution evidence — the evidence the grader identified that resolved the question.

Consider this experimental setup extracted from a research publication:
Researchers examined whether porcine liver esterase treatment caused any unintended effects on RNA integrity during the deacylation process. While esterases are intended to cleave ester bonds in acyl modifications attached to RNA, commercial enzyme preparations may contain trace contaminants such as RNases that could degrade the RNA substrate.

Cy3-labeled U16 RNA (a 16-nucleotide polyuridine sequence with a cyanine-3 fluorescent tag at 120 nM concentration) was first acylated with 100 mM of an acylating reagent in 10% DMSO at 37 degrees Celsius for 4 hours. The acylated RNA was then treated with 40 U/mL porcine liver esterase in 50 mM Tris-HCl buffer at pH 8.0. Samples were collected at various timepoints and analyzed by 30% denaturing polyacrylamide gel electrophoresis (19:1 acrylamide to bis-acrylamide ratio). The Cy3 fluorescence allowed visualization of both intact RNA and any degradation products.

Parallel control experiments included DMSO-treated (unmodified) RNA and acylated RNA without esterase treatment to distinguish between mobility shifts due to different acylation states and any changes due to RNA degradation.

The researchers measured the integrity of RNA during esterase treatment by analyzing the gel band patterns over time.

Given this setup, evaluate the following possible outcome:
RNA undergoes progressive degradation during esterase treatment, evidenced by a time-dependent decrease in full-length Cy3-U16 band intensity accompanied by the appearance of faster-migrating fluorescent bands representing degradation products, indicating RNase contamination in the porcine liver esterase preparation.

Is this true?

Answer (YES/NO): YES